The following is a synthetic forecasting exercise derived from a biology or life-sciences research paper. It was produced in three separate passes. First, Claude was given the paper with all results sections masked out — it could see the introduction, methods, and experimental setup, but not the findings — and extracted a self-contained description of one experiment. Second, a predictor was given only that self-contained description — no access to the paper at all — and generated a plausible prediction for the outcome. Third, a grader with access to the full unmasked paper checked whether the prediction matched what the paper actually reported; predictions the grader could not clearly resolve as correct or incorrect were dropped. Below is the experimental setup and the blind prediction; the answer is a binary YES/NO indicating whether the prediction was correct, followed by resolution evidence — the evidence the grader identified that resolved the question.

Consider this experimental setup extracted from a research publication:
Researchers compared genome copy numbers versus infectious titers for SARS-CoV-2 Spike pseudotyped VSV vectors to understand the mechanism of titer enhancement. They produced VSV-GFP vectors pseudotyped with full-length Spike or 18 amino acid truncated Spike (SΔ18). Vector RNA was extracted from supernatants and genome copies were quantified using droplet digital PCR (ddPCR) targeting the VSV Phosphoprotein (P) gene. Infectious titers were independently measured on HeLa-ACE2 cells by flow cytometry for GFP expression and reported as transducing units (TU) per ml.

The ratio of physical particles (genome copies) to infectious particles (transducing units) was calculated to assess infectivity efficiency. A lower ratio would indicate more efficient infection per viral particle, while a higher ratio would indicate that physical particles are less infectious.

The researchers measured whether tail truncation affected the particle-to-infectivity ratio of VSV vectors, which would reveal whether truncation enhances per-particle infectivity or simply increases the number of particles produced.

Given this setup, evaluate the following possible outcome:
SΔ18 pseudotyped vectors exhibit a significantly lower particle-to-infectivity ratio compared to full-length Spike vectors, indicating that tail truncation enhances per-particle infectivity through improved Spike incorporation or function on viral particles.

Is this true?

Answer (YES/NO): YES